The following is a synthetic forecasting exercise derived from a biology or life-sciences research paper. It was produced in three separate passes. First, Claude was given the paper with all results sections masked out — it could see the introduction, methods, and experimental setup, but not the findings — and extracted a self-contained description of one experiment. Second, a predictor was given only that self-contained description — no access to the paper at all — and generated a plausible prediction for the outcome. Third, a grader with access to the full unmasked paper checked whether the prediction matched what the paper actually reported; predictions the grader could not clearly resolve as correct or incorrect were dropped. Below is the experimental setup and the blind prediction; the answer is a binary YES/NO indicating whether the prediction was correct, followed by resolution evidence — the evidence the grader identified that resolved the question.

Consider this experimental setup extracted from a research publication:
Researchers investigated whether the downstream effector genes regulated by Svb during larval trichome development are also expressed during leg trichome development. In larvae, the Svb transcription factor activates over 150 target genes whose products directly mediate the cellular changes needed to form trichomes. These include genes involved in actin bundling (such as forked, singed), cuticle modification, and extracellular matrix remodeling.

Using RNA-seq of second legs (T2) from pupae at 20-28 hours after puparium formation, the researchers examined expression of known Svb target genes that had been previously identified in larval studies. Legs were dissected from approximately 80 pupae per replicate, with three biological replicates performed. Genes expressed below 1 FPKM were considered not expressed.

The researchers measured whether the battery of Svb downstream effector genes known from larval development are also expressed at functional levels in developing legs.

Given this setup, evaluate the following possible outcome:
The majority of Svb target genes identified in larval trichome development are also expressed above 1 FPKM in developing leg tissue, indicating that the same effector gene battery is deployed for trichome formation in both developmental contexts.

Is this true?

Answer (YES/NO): NO